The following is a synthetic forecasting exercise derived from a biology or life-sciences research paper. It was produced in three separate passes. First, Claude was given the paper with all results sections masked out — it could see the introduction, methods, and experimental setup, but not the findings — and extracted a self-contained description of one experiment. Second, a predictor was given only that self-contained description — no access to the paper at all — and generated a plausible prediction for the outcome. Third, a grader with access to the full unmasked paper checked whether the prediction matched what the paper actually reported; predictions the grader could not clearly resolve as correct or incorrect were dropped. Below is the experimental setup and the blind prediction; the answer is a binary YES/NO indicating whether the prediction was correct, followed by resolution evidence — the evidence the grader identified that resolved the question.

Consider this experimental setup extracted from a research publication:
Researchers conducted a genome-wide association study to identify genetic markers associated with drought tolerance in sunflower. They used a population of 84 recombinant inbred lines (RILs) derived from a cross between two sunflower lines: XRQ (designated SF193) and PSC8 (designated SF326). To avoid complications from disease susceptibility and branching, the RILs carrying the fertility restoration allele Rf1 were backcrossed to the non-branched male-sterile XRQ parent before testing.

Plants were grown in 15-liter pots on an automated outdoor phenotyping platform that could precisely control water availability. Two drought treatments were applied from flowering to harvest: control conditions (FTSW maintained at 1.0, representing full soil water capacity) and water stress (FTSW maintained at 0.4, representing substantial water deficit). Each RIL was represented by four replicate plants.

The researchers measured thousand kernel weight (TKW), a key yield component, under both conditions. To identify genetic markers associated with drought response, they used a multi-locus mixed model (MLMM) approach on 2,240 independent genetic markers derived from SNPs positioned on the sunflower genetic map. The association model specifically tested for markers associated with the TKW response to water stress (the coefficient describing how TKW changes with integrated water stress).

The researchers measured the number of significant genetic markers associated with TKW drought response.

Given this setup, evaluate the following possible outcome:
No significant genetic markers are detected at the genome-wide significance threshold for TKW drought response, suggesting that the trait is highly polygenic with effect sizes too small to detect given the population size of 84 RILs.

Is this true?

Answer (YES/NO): NO